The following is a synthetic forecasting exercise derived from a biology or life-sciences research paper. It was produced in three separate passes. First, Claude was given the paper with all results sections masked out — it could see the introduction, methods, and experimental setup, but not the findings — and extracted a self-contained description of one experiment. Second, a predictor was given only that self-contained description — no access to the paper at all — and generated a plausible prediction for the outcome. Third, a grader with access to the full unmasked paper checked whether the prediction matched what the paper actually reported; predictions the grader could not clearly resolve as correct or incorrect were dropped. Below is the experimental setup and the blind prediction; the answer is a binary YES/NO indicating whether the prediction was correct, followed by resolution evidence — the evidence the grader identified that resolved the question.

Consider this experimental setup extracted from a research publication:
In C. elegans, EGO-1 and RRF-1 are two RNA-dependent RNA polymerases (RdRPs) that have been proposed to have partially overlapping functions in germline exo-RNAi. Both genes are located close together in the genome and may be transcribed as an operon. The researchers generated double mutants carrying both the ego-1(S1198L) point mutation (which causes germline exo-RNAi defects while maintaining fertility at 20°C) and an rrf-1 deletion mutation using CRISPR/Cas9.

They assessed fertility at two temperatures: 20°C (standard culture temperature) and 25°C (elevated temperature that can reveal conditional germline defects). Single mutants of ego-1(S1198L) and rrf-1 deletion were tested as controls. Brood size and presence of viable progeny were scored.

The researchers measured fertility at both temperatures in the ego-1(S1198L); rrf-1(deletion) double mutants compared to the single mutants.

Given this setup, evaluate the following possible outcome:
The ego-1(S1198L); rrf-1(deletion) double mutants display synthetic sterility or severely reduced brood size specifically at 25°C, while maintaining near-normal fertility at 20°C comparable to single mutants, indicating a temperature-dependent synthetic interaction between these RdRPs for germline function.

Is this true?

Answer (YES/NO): YES